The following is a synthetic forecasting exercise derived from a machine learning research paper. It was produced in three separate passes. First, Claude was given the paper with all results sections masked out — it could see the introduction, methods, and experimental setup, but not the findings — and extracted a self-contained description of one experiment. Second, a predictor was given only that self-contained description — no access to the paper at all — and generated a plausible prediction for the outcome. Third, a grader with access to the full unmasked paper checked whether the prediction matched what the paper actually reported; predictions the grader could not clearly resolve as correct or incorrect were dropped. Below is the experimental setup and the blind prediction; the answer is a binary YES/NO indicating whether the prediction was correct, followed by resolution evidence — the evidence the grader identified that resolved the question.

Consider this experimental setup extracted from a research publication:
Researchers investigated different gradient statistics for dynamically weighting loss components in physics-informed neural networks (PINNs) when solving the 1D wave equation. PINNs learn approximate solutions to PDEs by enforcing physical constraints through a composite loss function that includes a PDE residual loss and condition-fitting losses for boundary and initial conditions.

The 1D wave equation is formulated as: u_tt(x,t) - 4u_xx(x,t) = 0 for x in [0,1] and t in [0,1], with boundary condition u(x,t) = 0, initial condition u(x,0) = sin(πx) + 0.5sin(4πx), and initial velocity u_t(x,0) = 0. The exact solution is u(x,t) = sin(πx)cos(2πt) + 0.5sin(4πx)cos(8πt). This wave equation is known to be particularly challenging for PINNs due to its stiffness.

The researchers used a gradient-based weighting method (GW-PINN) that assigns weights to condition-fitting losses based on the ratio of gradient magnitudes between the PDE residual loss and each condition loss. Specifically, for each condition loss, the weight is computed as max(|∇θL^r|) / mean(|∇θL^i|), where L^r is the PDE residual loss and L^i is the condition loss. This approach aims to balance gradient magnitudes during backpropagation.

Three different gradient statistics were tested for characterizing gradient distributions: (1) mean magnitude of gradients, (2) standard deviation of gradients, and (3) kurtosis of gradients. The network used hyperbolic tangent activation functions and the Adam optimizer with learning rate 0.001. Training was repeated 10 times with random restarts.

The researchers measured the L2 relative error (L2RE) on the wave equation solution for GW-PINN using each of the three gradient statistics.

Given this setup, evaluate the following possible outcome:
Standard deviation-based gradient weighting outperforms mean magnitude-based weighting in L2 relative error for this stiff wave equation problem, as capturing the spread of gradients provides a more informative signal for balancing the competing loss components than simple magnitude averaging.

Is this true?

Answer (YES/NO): NO